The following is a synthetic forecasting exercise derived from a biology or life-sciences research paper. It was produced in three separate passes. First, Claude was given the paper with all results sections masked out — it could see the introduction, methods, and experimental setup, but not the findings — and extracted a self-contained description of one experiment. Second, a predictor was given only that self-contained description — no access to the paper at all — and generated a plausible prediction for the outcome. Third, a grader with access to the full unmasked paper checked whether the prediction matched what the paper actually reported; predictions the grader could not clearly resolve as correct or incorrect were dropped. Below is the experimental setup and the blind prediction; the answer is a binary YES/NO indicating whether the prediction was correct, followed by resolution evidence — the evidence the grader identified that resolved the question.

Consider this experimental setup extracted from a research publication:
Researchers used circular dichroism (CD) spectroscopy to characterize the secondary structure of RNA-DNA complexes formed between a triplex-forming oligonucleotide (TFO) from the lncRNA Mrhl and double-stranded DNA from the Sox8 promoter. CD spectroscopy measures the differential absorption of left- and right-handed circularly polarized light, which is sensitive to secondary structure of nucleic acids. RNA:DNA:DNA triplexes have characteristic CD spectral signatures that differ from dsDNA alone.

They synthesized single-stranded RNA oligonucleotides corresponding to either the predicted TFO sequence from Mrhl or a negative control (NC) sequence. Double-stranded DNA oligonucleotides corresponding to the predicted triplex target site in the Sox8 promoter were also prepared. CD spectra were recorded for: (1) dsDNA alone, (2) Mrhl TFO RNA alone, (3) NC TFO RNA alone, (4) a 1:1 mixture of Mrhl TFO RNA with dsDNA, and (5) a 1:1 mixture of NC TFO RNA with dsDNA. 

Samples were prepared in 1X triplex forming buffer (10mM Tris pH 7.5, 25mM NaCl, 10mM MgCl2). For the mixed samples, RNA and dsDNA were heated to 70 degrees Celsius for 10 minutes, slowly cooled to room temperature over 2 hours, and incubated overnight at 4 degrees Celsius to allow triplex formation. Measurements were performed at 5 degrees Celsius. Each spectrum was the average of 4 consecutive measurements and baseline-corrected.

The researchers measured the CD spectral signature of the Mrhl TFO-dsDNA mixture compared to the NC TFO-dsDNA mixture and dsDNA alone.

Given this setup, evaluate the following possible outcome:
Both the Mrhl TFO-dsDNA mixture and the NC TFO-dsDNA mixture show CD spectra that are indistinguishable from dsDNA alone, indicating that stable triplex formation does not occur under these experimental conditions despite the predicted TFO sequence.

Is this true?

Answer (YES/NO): NO